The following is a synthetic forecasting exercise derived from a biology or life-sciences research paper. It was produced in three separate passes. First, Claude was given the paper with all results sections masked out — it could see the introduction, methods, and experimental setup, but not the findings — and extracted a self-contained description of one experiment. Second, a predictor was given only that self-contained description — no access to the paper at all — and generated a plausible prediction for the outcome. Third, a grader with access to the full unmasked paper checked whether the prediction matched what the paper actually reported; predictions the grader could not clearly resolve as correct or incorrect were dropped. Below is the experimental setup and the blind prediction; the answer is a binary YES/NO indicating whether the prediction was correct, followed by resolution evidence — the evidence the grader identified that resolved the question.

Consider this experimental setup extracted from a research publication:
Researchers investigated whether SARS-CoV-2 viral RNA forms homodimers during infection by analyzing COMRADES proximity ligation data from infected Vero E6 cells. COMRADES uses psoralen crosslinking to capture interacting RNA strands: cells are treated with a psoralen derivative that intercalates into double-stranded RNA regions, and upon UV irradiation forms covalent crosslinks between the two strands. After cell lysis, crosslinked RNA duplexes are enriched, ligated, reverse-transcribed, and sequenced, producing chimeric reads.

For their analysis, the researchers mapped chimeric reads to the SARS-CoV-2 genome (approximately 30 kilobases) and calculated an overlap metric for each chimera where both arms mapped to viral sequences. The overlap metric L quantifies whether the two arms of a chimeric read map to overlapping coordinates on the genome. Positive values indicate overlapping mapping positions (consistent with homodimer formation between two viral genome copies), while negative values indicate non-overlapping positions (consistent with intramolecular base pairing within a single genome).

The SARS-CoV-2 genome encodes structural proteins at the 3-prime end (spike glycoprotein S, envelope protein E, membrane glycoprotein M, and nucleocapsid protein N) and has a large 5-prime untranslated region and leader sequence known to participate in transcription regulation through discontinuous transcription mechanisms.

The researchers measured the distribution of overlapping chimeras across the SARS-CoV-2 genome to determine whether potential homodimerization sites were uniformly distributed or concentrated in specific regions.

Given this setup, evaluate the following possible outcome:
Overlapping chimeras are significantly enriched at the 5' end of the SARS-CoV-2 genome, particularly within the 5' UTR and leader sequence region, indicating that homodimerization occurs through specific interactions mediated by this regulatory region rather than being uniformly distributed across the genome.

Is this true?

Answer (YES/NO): NO